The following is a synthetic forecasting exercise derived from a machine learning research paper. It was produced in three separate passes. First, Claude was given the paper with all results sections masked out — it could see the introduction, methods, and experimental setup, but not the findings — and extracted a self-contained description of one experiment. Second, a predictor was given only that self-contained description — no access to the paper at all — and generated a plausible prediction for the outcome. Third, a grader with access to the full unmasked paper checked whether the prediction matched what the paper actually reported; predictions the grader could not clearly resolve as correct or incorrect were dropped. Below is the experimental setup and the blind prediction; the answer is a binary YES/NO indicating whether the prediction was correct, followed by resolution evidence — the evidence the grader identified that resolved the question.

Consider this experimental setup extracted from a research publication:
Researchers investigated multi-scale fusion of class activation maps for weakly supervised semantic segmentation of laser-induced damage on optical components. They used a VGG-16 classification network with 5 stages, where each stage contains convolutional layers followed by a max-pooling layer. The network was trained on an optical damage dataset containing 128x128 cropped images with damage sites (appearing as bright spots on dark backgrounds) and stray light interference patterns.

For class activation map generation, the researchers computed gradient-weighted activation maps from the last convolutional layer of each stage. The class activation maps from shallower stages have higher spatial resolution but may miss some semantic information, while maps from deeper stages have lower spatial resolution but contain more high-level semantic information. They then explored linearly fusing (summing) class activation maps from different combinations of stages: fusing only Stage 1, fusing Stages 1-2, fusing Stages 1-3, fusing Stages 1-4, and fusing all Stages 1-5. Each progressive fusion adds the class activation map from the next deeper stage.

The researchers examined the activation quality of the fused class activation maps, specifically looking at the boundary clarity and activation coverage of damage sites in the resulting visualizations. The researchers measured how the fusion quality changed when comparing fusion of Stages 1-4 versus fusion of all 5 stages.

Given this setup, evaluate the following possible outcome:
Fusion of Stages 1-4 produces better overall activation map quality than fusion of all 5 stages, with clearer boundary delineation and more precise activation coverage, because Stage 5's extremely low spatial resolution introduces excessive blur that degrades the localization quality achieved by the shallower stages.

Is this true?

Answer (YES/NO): YES